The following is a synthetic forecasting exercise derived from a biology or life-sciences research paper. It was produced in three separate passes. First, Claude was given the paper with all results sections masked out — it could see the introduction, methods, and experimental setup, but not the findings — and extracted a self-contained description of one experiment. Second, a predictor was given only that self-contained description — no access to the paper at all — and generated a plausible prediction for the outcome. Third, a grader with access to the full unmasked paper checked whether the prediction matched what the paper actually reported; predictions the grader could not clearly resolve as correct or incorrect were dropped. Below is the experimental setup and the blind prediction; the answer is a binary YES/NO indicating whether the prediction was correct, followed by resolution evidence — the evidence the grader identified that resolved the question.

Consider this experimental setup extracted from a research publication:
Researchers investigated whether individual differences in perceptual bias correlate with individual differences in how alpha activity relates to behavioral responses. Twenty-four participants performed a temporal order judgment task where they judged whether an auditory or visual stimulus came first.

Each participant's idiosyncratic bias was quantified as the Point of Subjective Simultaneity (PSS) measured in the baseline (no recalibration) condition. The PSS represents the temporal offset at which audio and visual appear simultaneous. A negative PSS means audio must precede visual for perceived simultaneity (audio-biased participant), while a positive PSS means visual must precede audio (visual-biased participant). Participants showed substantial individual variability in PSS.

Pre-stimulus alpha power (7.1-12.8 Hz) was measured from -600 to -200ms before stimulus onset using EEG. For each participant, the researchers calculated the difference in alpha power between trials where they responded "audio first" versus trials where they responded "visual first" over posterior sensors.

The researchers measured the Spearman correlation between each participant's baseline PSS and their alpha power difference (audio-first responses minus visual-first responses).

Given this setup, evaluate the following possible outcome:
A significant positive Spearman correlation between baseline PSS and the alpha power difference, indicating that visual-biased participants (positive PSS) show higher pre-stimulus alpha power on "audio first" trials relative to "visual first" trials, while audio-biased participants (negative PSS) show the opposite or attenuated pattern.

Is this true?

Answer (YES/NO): YES